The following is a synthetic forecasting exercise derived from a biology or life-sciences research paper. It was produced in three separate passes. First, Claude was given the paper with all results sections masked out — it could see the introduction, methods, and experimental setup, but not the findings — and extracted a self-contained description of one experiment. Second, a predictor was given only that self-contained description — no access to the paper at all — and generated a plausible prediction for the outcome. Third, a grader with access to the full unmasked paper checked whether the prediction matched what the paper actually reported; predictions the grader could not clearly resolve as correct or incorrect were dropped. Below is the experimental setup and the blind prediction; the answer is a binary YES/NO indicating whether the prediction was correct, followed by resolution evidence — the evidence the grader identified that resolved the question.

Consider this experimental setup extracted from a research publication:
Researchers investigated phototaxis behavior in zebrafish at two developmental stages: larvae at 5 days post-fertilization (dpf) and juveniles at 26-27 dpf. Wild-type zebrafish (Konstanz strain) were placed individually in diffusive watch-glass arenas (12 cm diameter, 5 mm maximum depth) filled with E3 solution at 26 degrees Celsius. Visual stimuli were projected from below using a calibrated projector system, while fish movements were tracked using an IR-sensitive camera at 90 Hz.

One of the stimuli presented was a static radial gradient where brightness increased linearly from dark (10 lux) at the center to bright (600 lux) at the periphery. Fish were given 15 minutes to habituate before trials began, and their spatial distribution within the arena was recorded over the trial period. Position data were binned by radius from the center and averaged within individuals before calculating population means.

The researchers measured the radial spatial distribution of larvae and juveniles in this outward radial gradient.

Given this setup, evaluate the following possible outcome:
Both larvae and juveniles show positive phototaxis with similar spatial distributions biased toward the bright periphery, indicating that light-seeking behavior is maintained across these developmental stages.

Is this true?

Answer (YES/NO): NO